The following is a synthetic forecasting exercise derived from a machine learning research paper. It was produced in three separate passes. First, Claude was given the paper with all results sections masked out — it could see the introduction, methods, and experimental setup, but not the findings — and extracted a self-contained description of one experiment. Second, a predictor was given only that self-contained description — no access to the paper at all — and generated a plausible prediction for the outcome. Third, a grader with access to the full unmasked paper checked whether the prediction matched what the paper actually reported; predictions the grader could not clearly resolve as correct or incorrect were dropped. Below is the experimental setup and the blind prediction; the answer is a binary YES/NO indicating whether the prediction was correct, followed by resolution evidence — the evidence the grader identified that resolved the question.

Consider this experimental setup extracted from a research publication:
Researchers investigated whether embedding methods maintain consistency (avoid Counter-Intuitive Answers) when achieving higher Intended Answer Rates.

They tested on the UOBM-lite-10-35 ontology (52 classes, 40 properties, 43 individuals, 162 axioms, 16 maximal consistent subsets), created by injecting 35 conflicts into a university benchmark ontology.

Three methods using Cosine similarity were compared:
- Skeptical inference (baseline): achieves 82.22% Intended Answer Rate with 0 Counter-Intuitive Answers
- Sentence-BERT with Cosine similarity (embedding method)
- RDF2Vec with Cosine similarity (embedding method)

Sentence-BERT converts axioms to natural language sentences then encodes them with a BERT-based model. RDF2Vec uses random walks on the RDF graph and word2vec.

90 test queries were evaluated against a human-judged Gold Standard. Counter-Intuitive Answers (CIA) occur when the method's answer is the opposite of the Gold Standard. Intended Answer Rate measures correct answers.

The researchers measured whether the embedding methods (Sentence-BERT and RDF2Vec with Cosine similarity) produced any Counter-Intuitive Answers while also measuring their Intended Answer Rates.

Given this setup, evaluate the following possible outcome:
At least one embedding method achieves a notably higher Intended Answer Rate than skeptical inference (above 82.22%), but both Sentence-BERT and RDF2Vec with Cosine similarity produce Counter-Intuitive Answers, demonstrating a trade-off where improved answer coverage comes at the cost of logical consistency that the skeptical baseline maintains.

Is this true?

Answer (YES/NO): YES